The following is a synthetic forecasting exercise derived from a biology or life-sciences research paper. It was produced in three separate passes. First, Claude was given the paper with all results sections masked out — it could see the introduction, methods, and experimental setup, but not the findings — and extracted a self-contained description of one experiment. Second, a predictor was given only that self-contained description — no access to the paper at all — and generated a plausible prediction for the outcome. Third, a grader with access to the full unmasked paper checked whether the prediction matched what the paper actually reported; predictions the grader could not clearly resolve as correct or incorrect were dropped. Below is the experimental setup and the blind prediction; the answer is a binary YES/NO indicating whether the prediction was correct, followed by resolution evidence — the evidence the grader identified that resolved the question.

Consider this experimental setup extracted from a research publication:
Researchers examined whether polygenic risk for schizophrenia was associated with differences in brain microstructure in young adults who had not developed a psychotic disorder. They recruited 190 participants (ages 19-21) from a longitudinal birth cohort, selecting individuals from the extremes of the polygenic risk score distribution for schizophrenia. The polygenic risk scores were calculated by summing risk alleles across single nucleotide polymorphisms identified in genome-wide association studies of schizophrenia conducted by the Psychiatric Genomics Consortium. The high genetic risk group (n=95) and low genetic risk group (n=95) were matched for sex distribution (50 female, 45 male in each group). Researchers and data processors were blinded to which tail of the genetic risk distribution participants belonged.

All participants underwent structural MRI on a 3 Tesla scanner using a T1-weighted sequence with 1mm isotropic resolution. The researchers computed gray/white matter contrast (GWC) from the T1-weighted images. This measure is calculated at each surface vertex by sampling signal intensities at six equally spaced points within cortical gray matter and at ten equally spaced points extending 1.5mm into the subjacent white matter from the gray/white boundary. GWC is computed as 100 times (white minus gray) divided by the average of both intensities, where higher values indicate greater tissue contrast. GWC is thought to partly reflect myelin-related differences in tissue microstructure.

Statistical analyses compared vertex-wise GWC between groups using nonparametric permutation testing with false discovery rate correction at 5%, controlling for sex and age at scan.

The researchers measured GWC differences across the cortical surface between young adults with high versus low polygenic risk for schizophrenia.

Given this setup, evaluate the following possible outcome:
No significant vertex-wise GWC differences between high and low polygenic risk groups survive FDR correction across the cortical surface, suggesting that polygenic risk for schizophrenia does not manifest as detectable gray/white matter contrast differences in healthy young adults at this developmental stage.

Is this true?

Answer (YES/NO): YES